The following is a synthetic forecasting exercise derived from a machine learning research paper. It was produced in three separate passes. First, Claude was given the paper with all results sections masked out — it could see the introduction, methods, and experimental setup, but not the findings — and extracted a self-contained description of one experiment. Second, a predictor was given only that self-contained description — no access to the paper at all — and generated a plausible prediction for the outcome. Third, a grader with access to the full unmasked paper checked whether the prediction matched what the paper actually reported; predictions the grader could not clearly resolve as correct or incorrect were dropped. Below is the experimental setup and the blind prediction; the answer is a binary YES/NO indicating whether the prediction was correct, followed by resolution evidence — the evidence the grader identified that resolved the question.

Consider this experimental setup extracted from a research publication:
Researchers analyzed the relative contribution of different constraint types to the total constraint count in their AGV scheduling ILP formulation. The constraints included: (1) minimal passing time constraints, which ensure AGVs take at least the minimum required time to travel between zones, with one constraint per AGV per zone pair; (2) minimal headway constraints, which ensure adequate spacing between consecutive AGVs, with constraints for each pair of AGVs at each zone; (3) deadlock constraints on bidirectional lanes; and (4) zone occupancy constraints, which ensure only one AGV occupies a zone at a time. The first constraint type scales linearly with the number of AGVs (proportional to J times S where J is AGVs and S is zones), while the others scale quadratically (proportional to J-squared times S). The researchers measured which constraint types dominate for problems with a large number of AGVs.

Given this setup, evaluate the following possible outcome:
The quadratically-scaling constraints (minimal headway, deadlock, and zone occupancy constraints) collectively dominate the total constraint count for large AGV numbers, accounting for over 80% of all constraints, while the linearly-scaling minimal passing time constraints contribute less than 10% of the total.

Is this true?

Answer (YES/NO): YES